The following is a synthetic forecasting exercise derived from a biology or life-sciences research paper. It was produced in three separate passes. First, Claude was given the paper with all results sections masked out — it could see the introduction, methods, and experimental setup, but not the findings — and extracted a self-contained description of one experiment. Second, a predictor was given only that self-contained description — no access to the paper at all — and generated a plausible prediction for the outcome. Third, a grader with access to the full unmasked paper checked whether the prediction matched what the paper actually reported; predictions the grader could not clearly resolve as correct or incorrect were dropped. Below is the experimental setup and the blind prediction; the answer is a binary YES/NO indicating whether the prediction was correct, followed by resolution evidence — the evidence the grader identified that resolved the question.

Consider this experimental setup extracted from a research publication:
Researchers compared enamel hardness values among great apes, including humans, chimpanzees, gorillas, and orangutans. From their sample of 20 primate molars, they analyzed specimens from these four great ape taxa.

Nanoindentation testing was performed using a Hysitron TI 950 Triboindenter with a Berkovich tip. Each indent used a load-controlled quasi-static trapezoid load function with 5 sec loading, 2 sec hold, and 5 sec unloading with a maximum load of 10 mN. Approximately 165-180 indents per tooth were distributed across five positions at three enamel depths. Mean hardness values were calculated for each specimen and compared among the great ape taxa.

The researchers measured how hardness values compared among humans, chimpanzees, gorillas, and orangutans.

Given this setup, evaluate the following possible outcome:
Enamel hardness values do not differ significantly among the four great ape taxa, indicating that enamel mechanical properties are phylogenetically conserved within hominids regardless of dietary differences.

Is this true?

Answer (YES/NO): YES